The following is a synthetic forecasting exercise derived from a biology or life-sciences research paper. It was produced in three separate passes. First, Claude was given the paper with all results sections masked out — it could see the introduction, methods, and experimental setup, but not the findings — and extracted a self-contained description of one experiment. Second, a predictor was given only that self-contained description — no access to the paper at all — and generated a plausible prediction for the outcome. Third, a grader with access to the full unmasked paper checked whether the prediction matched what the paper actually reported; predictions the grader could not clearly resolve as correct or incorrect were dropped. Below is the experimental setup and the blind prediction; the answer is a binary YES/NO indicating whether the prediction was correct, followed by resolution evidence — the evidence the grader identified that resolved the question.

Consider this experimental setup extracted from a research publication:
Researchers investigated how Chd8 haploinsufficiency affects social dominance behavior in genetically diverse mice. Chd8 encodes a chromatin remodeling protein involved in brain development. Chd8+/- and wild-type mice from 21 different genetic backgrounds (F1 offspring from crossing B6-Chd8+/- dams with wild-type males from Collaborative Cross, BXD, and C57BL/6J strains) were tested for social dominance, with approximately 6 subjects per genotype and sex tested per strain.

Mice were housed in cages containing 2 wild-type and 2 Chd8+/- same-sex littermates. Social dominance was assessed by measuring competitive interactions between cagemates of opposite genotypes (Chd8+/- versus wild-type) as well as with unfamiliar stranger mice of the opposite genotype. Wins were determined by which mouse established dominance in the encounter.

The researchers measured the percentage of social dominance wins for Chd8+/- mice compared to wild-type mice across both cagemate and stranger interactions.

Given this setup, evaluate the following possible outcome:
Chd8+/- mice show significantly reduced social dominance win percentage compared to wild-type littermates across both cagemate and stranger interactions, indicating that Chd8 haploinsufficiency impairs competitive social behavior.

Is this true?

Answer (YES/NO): NO